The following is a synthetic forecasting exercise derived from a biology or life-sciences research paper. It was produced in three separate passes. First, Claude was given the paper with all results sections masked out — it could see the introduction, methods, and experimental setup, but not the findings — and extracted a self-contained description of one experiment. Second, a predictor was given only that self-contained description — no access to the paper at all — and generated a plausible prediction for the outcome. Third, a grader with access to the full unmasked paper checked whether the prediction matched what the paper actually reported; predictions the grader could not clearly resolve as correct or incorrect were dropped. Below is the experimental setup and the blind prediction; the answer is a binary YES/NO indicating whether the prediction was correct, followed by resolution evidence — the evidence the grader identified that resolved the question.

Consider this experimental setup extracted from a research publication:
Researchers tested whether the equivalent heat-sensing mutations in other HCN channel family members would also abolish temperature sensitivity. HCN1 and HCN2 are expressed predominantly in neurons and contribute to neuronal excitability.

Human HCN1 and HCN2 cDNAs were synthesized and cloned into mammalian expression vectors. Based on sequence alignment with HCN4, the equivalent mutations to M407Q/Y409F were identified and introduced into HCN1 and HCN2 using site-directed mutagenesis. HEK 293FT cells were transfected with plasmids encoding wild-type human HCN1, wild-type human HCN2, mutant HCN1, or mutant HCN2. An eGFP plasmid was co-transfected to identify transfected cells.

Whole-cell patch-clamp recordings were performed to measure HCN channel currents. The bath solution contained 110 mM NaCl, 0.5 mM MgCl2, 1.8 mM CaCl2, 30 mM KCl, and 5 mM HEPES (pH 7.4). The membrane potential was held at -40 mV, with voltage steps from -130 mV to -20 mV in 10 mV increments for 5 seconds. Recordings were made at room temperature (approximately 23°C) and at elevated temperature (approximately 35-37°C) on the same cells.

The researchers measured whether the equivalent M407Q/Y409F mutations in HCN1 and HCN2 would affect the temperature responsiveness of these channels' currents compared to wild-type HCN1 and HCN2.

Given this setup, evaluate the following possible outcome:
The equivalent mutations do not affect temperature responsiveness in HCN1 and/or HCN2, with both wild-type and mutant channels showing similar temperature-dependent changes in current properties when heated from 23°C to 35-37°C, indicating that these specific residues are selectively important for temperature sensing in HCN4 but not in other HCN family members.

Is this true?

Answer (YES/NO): NO